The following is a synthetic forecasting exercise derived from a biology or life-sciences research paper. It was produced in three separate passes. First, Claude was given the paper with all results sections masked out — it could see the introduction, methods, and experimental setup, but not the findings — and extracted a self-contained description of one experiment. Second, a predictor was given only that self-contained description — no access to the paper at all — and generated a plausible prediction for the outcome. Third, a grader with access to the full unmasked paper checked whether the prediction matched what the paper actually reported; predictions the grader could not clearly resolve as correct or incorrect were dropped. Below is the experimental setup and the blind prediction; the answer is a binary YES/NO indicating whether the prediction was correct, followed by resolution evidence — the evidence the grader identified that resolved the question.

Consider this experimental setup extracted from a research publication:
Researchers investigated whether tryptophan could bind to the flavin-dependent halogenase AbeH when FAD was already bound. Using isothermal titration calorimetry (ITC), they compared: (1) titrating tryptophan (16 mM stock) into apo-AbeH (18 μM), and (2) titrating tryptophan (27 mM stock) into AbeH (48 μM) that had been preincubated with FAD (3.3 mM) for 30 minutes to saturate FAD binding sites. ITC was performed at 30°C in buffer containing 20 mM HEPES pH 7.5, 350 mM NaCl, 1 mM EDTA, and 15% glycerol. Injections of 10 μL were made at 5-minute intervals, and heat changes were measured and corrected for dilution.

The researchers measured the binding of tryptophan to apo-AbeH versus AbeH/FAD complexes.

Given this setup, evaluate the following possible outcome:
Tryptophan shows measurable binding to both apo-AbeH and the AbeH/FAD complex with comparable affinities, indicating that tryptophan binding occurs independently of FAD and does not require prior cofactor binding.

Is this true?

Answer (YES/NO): NO